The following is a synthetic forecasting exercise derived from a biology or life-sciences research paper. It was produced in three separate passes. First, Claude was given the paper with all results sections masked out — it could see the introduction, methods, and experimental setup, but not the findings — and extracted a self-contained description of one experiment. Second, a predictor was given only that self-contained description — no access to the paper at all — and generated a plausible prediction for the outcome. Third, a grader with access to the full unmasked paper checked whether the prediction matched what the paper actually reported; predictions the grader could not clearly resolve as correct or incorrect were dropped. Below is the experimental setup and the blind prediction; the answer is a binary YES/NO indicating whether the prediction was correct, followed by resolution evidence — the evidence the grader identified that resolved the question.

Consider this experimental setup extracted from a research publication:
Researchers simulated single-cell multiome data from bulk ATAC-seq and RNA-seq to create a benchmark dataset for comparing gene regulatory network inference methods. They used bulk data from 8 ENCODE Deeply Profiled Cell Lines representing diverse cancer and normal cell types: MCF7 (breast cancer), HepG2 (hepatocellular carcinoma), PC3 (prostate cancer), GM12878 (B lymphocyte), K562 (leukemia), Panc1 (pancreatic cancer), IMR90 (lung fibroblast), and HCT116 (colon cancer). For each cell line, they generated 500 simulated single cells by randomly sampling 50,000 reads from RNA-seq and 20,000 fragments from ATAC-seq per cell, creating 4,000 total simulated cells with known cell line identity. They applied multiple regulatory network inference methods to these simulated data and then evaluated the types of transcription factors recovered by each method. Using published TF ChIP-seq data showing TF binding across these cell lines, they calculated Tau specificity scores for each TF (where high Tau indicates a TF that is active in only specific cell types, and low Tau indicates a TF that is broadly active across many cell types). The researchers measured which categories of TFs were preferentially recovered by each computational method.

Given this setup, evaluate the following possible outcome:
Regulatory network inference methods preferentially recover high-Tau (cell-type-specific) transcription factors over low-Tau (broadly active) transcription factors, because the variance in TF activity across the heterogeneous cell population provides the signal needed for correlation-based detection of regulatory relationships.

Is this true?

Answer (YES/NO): YES